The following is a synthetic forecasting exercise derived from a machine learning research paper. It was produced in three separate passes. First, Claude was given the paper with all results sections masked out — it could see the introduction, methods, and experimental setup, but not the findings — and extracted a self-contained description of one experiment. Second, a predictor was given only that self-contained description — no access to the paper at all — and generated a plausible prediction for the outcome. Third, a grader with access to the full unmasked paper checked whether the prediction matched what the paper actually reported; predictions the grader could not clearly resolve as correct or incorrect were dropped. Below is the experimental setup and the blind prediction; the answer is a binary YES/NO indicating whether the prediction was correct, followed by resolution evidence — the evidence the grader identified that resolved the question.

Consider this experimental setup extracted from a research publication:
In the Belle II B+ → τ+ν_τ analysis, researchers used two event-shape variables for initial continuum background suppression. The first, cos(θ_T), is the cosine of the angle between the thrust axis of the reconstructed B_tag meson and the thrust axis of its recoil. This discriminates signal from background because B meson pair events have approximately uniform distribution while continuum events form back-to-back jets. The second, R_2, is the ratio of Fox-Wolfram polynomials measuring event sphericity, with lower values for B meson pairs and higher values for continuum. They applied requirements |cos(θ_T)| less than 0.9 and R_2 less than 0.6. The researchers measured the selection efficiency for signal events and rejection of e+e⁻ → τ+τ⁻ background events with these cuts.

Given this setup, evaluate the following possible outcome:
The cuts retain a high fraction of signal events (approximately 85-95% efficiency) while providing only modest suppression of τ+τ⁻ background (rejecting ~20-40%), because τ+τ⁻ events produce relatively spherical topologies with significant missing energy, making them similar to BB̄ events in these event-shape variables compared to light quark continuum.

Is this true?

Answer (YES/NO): NO